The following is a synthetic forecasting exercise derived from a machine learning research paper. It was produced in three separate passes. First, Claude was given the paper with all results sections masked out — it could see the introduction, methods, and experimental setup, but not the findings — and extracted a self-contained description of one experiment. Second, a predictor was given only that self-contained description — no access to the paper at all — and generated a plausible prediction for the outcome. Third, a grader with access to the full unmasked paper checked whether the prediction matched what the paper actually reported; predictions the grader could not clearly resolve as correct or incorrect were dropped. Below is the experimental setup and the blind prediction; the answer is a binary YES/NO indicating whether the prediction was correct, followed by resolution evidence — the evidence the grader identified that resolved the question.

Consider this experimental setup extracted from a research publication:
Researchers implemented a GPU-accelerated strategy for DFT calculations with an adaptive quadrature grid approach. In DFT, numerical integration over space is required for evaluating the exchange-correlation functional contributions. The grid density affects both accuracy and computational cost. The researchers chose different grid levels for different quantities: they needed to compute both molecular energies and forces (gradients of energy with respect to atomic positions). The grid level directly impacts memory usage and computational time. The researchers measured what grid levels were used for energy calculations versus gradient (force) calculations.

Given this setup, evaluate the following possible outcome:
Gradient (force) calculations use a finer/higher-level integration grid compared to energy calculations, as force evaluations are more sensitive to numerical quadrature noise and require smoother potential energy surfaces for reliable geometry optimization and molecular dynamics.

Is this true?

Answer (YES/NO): YES